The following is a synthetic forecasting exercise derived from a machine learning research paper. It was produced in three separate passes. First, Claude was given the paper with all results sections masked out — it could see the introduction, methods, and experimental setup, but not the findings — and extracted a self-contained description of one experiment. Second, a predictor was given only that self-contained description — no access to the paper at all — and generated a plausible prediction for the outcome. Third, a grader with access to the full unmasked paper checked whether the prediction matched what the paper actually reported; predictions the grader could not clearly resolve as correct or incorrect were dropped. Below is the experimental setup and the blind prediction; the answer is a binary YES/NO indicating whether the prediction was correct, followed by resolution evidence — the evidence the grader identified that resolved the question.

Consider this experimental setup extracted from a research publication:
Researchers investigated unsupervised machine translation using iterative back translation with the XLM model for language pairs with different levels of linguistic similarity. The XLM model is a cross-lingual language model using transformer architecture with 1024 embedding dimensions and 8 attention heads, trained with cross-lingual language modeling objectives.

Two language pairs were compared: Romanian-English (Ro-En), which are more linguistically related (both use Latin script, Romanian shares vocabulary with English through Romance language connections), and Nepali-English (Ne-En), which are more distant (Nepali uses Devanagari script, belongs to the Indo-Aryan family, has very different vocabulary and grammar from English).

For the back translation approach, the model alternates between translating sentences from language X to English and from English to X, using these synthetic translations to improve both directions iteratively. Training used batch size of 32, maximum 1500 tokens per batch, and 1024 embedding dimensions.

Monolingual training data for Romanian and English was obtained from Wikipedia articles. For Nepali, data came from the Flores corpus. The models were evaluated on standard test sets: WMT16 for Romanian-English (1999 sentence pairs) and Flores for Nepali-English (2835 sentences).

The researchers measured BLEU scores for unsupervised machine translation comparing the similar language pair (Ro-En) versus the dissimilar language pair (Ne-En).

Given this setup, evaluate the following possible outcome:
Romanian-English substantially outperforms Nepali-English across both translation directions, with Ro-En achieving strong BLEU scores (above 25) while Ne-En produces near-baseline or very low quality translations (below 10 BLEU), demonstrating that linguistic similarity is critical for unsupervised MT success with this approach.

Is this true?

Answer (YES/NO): YES